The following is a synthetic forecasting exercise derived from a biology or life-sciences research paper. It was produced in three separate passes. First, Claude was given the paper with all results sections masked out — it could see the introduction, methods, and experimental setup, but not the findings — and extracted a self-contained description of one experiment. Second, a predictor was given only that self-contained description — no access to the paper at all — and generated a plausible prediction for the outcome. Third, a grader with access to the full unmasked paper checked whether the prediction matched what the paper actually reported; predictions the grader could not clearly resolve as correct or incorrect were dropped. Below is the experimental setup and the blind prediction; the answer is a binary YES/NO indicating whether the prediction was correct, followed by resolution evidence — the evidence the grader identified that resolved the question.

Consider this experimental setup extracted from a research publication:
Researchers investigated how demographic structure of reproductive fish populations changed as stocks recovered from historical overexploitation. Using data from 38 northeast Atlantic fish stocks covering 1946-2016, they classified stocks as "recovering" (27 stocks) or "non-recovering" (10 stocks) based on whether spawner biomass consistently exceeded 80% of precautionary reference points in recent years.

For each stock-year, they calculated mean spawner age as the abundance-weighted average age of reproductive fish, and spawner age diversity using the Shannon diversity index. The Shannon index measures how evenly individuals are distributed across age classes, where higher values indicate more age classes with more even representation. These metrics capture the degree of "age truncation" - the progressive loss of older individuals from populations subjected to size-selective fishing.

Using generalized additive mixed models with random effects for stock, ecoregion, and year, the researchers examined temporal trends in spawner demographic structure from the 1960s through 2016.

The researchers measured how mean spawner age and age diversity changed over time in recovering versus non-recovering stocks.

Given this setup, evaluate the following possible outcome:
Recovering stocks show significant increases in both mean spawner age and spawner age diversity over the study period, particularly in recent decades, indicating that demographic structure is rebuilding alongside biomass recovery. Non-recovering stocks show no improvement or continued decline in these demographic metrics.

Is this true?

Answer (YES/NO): NO